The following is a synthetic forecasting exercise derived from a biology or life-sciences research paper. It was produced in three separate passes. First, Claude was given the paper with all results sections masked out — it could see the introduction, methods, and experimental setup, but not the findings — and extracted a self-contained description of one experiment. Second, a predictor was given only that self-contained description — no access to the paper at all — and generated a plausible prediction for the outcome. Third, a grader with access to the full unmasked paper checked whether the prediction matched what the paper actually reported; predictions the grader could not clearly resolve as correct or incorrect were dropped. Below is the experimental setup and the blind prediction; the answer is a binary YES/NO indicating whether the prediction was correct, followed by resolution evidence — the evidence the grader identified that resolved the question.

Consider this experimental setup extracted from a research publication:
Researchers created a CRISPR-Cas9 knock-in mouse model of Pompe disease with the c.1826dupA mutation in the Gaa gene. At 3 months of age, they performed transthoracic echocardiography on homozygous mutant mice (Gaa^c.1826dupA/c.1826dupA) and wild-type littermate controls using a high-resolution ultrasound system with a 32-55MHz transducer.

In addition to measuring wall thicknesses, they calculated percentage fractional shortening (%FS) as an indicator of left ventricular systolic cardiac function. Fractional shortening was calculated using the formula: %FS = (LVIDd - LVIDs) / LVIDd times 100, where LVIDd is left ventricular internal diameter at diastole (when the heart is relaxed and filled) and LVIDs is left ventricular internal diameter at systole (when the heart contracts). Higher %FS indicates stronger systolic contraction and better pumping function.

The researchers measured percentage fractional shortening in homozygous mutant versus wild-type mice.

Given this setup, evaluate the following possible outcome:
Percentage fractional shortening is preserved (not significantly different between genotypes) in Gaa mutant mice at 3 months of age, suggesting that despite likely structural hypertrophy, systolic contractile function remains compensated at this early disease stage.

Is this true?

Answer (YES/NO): NO